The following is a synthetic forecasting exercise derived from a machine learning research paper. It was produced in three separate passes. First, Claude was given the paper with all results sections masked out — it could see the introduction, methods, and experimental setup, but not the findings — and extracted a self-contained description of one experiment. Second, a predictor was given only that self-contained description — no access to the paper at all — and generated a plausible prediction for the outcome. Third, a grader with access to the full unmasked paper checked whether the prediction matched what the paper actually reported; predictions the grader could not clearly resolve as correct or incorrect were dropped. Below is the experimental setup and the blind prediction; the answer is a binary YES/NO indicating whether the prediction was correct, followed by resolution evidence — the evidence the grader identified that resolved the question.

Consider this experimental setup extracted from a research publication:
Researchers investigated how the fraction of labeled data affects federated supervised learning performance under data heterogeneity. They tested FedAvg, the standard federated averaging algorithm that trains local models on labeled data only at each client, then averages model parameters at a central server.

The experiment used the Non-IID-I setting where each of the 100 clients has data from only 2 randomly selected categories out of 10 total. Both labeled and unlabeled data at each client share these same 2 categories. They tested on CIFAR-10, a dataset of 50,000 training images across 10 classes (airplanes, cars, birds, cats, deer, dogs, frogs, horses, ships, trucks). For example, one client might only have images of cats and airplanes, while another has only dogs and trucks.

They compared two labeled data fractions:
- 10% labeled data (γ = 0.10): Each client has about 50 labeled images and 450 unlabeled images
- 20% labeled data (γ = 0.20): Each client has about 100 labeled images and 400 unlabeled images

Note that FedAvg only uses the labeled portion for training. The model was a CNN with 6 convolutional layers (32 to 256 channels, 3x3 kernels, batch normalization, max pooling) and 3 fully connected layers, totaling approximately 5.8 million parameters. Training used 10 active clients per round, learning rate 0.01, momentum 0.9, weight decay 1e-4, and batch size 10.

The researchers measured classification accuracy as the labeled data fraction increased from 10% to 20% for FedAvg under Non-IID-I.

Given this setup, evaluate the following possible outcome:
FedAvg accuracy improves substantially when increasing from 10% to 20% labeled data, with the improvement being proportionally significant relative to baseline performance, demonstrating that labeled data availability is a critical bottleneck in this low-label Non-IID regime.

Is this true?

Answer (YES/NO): NO